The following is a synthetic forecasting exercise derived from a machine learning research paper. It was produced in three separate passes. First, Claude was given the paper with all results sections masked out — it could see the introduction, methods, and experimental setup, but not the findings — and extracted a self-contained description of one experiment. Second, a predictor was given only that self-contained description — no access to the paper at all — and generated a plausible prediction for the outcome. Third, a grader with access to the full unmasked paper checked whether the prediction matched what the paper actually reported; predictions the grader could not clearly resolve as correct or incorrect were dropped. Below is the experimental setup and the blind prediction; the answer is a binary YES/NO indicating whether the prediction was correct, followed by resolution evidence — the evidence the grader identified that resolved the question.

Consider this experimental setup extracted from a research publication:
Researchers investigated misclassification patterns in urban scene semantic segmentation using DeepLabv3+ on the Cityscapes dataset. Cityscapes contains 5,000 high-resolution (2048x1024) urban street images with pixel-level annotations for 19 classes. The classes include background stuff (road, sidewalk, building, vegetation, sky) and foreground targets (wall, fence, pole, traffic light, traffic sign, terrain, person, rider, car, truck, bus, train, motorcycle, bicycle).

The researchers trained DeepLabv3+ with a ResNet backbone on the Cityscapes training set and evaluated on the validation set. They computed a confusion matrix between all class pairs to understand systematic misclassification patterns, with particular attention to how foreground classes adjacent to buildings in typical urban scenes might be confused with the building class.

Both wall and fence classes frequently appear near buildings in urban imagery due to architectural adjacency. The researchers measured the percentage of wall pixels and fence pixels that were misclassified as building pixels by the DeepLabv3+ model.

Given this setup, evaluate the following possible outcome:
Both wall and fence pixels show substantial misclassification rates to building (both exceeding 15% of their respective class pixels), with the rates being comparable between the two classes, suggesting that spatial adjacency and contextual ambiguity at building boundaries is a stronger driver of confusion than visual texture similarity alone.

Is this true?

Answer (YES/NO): NO